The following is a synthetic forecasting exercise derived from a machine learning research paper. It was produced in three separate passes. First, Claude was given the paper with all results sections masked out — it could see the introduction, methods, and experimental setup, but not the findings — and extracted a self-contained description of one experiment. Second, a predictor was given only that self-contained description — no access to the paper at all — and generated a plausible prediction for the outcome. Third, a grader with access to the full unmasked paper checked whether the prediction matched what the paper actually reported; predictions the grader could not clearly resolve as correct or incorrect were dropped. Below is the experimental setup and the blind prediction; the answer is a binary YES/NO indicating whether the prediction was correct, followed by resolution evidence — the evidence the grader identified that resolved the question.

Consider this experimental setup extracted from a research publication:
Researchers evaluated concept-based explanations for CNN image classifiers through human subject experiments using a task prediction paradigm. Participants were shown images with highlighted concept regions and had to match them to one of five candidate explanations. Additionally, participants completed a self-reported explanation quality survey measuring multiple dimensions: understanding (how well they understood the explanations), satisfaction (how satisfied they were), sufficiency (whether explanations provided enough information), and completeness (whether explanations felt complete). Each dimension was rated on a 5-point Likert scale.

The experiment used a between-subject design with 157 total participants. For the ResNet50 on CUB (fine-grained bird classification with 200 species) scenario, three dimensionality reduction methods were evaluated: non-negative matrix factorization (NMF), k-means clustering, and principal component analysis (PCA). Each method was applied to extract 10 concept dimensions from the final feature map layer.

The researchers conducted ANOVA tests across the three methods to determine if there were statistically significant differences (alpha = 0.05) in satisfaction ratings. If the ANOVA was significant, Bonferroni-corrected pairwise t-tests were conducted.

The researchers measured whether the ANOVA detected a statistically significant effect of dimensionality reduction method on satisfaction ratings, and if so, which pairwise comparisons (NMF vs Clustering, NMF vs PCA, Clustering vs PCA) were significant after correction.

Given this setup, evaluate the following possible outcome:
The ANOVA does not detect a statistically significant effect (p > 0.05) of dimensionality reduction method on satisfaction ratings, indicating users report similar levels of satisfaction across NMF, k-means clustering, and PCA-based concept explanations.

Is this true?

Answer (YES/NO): NO